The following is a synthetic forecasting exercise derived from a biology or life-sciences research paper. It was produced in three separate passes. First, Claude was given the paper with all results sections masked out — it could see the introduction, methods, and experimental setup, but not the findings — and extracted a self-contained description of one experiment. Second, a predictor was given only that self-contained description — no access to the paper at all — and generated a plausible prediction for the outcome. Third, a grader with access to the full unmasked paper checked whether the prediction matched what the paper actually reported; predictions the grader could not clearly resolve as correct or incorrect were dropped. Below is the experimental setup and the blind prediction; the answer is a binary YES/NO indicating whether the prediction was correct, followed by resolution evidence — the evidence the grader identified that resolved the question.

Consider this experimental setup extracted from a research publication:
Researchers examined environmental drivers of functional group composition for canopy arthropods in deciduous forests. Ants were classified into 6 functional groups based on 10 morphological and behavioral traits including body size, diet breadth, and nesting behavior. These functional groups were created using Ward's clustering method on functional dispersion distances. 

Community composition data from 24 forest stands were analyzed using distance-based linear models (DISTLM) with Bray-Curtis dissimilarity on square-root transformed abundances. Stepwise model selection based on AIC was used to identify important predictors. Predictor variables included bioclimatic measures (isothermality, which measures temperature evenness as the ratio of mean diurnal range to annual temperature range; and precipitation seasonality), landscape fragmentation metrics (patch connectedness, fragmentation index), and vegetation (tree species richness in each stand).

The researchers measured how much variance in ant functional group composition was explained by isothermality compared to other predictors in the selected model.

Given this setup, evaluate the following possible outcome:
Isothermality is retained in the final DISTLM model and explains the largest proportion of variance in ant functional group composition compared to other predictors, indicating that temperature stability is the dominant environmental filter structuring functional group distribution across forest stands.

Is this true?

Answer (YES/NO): YES